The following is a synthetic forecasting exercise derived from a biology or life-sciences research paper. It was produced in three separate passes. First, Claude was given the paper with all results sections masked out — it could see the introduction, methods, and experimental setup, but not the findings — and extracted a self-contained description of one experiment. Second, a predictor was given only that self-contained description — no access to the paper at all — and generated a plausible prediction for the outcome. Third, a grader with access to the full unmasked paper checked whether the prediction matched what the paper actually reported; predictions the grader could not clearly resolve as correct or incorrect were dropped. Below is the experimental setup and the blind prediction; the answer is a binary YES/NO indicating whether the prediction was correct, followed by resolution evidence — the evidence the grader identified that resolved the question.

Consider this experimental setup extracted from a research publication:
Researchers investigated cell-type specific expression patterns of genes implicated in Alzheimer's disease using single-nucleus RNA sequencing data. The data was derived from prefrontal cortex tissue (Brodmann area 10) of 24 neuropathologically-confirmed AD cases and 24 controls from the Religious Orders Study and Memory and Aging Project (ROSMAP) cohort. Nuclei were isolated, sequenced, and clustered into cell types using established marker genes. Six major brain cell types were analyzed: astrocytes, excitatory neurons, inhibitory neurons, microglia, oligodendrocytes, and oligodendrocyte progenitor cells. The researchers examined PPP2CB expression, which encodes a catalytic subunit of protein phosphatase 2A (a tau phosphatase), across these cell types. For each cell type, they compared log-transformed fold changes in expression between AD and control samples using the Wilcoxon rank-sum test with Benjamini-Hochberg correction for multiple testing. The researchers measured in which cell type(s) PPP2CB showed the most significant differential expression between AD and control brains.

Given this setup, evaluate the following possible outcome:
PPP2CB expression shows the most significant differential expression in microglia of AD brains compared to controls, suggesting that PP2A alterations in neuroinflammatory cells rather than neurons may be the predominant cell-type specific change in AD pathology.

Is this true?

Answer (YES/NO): NO